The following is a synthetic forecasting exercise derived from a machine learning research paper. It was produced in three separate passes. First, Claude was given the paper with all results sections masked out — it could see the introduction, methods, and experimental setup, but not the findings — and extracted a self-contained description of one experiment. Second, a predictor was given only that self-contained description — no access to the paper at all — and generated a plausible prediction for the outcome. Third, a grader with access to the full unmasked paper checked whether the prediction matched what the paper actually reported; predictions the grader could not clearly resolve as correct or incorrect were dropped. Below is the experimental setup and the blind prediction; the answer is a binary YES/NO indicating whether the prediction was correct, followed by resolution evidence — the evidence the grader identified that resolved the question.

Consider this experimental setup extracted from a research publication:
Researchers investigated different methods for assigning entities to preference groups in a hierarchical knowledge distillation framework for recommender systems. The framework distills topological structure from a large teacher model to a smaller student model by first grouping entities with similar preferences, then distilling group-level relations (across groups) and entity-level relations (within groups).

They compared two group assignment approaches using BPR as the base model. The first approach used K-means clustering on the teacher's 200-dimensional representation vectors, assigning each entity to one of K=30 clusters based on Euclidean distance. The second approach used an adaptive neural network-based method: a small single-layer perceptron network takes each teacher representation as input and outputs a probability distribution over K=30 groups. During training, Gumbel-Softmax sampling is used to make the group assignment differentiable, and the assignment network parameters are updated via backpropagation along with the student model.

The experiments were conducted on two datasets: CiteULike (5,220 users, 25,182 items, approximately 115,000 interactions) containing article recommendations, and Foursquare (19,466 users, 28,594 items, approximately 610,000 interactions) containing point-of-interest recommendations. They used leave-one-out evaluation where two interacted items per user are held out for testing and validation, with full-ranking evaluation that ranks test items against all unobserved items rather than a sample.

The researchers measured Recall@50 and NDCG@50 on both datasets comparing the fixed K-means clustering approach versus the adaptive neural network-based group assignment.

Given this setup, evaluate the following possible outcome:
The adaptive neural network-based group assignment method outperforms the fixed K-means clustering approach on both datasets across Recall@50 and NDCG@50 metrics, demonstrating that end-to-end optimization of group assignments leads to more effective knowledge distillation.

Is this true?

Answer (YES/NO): YES